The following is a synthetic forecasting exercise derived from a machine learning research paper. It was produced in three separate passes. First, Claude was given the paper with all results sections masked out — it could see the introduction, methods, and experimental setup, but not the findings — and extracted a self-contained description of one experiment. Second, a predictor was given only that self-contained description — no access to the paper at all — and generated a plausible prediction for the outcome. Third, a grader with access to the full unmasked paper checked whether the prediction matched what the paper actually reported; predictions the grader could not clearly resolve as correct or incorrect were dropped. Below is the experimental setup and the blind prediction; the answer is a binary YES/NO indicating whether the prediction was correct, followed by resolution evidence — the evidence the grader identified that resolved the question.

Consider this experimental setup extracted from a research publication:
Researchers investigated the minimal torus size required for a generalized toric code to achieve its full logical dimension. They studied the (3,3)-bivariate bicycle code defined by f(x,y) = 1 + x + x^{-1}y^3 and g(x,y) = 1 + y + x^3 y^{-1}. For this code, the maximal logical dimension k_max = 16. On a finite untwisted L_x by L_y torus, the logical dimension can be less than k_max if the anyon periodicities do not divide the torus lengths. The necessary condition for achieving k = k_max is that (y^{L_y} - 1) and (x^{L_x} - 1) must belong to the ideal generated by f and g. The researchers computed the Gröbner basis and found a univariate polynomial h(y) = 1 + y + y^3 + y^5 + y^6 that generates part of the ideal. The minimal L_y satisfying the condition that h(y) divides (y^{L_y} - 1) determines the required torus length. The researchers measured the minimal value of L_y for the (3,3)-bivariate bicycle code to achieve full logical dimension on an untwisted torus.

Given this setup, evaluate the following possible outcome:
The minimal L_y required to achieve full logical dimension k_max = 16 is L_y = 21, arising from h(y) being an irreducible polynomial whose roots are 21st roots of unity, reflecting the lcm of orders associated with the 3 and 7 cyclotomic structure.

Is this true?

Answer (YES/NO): NO